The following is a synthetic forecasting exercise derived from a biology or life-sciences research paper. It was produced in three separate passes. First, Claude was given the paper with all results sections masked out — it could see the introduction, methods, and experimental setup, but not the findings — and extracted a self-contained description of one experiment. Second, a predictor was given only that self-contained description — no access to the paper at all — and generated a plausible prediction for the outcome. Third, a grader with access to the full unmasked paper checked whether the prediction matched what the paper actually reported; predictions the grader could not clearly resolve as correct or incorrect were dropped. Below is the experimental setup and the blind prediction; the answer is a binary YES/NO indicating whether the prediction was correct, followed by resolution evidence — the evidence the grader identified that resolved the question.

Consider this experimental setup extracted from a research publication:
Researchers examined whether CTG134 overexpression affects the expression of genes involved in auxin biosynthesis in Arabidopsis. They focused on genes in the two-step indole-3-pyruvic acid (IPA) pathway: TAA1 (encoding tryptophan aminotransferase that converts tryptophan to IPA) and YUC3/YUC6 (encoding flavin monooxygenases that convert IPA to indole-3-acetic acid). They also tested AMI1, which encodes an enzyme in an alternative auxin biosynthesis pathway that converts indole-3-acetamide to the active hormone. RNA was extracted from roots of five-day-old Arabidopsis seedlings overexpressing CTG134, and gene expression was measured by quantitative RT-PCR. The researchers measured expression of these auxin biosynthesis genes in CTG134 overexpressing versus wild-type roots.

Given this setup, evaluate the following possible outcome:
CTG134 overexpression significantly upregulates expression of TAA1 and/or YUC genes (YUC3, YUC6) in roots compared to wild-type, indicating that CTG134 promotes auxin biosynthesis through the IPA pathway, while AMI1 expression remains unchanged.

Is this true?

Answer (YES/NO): YES